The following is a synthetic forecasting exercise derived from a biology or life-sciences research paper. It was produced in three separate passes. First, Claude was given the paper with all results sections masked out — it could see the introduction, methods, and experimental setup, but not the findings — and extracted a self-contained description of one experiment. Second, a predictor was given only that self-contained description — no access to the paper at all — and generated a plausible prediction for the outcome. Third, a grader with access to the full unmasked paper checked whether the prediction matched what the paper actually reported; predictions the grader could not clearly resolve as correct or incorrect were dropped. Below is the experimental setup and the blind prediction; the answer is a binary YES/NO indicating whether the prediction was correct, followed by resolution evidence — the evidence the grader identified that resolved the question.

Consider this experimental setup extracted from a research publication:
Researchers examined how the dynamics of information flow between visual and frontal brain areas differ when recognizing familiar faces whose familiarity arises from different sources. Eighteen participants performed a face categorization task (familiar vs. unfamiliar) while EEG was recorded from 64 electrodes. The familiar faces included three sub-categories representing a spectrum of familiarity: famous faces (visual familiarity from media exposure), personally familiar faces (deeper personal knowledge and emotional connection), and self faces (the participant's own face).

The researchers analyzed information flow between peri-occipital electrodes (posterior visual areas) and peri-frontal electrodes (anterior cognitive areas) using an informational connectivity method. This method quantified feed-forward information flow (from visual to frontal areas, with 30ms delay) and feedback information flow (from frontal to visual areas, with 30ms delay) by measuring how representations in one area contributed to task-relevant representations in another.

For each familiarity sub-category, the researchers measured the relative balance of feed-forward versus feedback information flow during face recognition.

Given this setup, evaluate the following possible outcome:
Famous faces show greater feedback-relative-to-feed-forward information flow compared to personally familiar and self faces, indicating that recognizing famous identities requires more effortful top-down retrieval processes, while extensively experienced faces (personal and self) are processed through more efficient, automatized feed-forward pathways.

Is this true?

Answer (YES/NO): NO